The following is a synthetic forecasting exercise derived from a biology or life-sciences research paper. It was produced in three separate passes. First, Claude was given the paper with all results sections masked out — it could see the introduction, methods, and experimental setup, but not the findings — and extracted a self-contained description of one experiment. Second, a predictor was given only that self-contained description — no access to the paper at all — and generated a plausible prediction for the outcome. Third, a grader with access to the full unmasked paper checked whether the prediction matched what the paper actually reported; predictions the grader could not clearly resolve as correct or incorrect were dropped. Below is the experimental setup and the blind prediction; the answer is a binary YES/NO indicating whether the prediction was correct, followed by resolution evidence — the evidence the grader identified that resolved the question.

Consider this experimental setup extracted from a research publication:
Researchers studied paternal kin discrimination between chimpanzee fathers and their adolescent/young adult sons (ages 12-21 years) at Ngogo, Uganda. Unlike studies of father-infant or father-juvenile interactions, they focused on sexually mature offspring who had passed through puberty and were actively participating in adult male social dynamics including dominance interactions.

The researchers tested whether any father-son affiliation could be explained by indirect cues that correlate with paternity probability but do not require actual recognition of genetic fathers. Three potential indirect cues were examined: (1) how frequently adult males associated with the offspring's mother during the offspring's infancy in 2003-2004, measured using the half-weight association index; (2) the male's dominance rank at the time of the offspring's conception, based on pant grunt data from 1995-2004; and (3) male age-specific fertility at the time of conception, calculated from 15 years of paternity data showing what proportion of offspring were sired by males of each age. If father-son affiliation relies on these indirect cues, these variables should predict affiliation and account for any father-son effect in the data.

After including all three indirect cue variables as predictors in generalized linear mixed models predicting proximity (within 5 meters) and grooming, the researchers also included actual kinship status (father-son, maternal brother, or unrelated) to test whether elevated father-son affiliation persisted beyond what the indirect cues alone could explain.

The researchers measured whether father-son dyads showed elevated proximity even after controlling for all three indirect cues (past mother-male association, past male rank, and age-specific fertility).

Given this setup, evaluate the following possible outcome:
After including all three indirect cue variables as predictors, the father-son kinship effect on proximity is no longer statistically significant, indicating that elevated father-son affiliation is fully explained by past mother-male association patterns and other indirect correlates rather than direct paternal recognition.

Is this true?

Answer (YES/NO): NO